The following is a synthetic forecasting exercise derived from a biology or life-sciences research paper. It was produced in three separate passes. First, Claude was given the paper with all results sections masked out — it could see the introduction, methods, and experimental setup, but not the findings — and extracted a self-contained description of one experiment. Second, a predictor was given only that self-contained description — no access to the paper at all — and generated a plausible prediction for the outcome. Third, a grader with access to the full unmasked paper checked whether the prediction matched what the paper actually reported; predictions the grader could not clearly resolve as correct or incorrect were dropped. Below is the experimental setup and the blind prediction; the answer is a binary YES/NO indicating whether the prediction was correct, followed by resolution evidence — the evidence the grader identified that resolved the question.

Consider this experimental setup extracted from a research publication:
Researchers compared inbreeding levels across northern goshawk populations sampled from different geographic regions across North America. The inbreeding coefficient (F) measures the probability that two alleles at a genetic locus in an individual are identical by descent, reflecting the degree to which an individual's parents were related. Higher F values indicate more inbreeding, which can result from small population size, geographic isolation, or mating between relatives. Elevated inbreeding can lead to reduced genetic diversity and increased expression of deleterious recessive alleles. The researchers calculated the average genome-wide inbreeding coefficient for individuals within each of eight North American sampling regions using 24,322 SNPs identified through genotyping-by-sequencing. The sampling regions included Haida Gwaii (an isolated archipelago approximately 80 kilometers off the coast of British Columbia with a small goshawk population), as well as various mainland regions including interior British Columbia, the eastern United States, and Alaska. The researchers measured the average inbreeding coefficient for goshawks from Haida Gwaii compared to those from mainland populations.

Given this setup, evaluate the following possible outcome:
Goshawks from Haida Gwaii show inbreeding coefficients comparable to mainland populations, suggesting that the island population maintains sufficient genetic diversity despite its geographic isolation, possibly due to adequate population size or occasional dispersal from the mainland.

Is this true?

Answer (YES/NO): YES